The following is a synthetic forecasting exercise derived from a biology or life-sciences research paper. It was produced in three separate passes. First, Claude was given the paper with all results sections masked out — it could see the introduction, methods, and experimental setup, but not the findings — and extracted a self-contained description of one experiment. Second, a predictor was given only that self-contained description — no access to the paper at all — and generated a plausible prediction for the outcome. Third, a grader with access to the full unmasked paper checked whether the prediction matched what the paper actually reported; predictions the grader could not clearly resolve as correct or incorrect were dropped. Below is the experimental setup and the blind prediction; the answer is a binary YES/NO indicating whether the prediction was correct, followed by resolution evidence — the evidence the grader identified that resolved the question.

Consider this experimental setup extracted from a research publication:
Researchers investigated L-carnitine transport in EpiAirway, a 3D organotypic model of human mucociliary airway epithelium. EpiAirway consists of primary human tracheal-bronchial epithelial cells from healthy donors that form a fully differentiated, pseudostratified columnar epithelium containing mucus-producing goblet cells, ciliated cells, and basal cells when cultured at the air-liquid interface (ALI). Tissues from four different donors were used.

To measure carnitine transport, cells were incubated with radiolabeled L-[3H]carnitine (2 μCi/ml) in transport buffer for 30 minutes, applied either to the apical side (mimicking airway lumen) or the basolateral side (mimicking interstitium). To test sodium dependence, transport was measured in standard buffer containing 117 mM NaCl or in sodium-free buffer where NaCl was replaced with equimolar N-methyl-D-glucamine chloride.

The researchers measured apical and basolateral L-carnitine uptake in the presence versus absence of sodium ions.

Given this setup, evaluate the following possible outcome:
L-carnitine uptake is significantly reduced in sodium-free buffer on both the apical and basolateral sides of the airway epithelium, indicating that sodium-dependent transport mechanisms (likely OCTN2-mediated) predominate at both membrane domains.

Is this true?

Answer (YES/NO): NO